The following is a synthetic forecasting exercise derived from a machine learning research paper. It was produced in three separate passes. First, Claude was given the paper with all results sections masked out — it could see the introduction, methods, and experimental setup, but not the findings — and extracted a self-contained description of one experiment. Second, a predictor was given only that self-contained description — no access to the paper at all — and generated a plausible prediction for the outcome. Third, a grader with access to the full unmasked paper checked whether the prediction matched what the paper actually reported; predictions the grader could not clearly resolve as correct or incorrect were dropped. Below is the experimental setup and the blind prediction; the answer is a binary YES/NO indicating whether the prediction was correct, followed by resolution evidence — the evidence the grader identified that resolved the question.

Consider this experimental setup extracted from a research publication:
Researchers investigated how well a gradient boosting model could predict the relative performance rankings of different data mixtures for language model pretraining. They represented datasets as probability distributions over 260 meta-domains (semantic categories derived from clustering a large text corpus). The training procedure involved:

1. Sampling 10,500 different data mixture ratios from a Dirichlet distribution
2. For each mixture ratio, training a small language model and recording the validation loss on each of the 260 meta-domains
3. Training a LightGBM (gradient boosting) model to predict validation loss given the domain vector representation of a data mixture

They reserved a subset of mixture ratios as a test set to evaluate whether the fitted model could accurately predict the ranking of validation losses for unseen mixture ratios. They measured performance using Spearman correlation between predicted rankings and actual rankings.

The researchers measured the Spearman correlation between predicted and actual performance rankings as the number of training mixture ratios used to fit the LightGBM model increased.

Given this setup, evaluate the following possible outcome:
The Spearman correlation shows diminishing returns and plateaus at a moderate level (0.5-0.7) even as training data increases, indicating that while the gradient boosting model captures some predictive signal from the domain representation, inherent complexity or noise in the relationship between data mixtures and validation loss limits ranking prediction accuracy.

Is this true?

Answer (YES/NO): NO